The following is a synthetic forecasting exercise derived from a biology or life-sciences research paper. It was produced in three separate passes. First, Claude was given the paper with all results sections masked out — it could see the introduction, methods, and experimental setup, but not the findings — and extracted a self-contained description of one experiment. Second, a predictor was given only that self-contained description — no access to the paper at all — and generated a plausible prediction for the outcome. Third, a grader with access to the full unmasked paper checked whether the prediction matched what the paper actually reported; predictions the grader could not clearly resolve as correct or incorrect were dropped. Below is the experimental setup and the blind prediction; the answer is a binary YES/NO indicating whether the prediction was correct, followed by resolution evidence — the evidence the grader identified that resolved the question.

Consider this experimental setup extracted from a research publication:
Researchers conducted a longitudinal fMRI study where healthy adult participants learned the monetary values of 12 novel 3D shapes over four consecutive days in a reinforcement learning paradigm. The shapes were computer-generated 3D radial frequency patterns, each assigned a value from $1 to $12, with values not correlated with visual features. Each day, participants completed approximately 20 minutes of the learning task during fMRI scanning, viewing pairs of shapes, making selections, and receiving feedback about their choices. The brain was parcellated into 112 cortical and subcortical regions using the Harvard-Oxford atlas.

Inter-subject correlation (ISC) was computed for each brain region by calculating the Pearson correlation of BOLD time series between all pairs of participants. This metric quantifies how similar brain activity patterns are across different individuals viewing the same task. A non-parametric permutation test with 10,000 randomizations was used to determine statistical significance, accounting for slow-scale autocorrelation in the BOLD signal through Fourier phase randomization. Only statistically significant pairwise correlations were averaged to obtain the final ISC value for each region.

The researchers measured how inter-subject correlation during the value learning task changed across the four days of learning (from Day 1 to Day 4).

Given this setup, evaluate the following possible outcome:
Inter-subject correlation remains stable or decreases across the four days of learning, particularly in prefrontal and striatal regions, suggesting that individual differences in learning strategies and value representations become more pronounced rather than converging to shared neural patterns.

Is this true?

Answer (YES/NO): NO